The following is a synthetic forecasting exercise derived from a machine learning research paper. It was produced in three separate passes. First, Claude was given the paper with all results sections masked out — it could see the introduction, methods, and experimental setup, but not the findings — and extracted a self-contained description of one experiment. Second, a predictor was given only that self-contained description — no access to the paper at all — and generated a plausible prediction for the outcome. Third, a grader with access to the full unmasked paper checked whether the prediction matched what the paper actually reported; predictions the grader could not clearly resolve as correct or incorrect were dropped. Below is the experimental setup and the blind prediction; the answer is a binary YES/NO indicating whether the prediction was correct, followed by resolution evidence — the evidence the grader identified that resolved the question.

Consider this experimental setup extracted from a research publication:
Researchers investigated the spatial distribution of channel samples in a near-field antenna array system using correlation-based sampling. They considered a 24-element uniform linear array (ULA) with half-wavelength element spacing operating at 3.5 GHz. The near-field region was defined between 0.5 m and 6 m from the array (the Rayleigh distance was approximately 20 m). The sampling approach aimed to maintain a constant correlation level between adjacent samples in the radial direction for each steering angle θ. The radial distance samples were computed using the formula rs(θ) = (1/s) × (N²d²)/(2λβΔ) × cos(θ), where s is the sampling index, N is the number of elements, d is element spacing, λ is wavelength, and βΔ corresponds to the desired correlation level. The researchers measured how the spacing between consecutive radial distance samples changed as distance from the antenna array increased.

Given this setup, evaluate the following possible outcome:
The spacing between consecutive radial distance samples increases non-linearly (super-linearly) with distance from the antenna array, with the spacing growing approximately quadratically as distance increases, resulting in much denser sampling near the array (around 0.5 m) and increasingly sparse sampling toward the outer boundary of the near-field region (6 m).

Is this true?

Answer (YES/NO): YES